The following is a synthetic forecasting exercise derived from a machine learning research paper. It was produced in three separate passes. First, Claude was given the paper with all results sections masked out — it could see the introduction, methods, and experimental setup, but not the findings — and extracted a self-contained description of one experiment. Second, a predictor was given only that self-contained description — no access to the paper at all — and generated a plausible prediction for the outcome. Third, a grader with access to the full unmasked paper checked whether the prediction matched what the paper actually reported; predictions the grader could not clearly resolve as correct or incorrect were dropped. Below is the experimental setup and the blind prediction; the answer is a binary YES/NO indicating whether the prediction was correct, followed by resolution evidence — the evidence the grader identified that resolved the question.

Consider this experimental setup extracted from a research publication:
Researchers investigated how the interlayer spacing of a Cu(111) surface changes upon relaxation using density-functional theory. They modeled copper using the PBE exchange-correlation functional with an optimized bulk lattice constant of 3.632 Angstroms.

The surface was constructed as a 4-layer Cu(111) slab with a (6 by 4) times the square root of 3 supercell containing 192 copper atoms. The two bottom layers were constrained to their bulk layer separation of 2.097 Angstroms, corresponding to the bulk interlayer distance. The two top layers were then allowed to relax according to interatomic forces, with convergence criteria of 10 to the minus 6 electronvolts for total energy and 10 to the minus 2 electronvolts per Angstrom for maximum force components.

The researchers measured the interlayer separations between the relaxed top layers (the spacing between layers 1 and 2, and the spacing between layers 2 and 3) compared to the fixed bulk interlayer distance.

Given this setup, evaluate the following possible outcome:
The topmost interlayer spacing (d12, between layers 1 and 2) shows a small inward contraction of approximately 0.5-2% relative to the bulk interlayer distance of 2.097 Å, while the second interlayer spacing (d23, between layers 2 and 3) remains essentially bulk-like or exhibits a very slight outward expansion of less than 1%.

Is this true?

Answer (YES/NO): NO